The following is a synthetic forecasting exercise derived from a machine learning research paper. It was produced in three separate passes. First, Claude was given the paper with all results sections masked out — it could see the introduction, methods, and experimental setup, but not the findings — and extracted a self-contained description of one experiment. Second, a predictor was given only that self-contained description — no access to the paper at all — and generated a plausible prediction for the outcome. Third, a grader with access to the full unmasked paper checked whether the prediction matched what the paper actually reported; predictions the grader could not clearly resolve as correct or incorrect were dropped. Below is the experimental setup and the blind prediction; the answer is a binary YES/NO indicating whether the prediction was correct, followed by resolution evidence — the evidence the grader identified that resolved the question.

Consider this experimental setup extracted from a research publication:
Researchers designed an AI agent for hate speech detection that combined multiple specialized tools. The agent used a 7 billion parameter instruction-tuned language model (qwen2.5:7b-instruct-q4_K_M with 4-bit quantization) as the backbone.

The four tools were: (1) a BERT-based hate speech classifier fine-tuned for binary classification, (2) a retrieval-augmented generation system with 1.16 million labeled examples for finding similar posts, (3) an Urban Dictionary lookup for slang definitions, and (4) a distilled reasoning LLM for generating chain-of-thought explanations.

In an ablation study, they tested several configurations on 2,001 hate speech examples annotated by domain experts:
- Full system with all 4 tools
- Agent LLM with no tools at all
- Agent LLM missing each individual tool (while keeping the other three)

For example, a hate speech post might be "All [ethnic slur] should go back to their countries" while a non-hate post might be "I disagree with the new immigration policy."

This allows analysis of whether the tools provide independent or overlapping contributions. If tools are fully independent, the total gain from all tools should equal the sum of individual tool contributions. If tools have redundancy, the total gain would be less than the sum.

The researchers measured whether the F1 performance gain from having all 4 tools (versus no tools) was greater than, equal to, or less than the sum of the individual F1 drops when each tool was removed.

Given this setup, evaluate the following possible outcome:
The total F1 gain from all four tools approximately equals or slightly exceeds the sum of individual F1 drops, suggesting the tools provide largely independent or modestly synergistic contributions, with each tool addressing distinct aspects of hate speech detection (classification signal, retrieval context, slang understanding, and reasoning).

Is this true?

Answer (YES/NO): NO